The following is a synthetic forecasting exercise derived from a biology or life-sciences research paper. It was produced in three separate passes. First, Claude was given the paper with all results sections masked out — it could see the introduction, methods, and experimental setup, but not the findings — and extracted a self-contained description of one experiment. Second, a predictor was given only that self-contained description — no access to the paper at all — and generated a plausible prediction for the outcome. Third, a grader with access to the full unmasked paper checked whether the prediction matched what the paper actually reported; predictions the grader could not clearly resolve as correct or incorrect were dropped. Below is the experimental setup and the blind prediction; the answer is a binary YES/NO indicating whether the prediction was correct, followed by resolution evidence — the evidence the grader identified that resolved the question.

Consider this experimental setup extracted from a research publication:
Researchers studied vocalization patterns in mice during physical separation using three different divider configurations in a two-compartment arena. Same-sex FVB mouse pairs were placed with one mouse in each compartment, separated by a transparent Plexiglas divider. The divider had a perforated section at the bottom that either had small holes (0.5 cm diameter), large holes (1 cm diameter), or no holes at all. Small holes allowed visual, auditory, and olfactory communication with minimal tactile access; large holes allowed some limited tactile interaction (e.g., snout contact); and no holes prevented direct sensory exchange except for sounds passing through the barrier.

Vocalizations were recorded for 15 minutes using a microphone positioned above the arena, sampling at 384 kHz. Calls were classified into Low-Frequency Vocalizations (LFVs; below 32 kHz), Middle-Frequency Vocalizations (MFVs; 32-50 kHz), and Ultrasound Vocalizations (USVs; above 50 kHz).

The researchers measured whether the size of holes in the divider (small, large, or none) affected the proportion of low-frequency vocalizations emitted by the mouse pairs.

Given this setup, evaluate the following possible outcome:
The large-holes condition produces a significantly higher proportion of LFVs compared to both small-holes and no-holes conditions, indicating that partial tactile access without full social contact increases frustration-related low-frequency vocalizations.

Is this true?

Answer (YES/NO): YES